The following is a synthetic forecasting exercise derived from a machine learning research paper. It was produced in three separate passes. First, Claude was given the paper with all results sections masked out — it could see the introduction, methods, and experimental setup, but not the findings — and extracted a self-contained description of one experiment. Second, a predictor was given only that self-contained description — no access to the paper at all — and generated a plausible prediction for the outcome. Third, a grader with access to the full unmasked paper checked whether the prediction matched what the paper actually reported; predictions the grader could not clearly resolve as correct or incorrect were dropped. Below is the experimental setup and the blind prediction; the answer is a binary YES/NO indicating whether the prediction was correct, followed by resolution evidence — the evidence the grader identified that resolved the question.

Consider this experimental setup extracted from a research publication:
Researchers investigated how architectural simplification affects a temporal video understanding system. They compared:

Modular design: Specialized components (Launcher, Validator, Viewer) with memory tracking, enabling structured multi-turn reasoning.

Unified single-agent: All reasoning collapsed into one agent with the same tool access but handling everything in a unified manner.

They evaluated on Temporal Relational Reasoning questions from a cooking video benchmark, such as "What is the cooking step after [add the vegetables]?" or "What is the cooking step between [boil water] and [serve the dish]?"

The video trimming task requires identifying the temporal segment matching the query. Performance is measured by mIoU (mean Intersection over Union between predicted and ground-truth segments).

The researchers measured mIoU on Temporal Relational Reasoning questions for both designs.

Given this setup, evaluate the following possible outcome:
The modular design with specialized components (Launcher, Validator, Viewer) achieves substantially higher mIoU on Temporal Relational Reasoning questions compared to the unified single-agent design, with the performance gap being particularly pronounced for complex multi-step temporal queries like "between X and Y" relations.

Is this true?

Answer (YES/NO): NO